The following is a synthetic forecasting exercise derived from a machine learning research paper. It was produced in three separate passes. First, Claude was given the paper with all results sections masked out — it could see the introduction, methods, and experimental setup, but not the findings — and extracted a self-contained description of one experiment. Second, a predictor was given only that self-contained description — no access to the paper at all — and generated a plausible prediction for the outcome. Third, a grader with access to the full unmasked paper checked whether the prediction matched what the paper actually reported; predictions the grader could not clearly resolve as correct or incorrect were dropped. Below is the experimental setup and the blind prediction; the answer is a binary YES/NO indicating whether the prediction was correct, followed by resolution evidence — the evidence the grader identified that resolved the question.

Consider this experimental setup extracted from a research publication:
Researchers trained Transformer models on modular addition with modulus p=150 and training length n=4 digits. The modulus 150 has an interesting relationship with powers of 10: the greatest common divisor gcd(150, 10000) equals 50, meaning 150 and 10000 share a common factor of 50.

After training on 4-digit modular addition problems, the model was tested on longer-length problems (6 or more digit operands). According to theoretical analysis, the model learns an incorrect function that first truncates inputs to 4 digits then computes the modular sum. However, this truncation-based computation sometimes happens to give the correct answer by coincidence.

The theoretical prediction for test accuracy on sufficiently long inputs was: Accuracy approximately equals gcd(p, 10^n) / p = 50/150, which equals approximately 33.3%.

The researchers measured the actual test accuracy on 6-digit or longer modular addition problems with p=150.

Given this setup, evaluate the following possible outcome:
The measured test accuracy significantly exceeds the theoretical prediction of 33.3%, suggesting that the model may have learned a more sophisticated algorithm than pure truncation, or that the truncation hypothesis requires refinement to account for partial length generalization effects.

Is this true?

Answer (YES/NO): NO